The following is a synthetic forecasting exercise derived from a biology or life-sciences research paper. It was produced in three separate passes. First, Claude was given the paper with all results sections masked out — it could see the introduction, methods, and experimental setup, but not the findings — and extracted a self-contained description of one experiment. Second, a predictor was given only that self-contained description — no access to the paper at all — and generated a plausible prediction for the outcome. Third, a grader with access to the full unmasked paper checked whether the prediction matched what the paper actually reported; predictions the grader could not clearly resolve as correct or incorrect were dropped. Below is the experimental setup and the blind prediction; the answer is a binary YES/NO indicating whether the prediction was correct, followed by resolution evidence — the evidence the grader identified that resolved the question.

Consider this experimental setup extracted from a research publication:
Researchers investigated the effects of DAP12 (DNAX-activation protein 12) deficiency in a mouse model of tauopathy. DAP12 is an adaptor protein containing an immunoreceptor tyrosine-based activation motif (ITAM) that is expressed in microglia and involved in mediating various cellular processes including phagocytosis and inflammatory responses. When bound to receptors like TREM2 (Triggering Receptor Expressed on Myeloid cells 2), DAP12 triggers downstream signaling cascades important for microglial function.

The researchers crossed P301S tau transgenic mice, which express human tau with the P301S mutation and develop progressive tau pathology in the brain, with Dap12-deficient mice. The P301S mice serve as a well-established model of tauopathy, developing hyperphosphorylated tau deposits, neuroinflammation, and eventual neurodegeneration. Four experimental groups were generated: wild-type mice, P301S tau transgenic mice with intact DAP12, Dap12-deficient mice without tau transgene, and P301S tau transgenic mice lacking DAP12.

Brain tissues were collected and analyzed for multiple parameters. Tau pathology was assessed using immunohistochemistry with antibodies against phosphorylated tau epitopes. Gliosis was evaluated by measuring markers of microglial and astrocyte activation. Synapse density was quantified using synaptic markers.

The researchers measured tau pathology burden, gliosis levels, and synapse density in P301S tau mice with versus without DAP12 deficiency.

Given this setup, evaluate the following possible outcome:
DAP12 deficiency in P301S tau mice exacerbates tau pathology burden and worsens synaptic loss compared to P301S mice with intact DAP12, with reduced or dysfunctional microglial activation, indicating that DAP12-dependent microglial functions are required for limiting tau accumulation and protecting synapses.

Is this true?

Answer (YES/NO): NO